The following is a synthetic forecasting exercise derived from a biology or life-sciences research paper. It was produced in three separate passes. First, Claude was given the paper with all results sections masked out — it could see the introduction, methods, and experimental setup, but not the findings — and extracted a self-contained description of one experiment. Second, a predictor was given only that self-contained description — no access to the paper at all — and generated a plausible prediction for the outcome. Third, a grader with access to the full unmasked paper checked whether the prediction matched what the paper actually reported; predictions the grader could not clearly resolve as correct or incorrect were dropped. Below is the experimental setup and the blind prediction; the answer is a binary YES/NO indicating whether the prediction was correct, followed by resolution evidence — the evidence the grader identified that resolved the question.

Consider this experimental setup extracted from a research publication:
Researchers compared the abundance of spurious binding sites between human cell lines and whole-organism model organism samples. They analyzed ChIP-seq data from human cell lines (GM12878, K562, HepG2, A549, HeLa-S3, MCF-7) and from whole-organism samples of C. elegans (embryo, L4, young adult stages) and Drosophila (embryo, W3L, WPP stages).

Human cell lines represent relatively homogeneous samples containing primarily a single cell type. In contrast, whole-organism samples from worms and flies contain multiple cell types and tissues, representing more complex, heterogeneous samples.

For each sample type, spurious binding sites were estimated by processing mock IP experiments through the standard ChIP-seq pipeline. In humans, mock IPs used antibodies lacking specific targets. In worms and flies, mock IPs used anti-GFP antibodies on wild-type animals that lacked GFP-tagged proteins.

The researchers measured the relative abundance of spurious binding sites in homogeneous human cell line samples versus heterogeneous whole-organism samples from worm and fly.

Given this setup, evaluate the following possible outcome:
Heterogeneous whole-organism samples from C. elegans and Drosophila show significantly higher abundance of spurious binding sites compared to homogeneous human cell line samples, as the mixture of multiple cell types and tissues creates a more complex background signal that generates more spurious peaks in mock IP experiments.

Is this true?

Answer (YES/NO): YES